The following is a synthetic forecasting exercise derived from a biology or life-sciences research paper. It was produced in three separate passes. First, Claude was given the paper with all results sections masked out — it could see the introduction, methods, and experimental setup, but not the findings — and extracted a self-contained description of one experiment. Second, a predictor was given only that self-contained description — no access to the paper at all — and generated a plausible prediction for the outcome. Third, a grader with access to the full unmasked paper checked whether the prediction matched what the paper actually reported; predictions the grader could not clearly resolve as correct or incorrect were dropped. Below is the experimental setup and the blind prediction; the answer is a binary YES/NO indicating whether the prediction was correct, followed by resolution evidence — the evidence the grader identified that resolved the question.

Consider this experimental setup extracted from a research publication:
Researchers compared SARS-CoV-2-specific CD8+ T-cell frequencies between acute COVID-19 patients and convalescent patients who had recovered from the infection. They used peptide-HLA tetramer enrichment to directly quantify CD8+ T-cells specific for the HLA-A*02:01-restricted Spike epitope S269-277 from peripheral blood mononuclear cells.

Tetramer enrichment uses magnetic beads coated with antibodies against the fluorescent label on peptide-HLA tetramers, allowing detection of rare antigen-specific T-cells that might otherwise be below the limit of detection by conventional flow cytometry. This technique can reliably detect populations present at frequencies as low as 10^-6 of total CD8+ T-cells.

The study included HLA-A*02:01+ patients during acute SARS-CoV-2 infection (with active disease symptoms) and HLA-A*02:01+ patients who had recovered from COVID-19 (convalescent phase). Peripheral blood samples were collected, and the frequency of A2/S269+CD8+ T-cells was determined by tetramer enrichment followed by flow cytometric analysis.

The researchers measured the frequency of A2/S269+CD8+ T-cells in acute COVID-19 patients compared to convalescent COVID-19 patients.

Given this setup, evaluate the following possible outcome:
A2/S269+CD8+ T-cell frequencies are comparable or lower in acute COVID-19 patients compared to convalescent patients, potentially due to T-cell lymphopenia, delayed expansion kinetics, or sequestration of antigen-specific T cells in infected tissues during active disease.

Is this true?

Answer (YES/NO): YES